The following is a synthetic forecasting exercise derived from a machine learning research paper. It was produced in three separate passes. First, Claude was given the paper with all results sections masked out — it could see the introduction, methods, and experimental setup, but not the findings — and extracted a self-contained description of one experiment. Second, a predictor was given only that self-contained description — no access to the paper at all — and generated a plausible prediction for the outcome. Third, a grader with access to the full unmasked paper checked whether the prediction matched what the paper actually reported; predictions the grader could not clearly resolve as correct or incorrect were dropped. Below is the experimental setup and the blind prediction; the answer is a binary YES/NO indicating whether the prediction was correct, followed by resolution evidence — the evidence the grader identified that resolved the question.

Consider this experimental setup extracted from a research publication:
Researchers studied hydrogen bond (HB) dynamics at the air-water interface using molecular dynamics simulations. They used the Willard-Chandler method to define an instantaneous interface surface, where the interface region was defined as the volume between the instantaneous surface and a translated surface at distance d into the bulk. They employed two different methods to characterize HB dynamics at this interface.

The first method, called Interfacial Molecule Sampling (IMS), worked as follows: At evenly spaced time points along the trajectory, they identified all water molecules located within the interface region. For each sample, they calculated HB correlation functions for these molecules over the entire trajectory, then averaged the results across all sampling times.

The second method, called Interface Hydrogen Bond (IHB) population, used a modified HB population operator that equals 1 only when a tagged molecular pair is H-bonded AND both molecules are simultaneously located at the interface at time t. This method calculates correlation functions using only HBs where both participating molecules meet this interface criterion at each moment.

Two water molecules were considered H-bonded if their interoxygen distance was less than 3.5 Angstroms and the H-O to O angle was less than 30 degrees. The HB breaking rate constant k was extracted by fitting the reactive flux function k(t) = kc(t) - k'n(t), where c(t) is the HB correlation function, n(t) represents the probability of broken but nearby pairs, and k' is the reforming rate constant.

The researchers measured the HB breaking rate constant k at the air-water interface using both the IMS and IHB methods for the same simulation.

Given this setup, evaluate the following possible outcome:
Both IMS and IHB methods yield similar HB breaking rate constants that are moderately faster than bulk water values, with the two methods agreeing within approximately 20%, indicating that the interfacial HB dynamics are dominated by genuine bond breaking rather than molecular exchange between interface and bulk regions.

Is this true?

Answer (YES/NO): NO